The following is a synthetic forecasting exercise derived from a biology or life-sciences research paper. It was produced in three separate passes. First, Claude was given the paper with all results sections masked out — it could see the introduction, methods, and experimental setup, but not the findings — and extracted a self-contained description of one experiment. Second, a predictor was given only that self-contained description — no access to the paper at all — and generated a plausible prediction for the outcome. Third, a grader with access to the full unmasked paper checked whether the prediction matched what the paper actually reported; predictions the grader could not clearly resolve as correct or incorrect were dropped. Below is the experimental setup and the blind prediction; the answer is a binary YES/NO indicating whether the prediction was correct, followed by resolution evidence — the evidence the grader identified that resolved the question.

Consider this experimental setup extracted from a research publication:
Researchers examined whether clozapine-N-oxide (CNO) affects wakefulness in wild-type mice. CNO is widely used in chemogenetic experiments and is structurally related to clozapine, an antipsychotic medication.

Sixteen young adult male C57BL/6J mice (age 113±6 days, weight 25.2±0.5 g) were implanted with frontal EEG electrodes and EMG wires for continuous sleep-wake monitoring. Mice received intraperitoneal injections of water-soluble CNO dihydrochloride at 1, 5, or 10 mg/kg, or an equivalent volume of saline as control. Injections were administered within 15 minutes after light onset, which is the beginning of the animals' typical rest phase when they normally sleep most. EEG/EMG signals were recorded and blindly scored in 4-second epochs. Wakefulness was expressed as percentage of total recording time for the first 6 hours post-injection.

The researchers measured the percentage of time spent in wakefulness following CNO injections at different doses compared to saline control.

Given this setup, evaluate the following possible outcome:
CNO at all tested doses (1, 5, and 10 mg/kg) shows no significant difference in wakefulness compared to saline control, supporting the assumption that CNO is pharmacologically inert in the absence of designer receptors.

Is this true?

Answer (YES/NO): NO